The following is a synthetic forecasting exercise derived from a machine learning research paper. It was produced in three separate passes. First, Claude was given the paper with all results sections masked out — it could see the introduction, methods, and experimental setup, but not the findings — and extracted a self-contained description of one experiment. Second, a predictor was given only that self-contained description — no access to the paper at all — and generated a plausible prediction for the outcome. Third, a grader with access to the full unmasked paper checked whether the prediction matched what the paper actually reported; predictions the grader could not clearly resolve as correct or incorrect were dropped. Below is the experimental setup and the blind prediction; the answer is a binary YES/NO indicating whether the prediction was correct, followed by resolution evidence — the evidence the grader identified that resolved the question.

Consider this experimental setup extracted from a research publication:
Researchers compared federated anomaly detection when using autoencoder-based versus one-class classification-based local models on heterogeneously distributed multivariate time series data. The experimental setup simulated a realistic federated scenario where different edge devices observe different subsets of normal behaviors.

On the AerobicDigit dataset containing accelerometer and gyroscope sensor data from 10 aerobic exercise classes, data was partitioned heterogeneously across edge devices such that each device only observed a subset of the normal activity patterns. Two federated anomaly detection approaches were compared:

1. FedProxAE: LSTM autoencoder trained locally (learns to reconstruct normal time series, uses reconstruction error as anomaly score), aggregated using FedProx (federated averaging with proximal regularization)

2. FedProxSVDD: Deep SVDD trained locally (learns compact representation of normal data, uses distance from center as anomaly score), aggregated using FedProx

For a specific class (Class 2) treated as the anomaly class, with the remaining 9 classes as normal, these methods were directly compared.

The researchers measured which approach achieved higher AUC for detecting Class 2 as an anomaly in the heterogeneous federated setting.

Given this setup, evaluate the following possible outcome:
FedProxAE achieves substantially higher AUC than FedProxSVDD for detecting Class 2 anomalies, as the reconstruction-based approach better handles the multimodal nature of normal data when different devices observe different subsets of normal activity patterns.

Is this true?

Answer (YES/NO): NO